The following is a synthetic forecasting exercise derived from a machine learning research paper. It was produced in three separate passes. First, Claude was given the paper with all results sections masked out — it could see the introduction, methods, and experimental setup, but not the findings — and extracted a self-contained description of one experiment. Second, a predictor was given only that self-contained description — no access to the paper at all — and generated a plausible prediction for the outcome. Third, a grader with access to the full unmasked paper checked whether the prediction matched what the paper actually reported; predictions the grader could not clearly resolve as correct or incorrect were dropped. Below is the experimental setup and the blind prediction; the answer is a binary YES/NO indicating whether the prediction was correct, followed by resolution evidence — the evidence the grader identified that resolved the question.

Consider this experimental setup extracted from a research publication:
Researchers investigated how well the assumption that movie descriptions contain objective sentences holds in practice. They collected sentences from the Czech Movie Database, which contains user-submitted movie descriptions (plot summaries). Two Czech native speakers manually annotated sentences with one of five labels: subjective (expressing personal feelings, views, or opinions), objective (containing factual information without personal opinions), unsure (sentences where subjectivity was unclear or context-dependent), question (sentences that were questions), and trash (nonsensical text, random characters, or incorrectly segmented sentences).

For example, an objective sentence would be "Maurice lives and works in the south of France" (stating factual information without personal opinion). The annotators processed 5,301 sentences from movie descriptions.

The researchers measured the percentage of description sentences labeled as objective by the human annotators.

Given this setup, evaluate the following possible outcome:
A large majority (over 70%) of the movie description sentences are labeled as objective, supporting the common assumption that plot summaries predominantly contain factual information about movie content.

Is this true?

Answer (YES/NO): YES